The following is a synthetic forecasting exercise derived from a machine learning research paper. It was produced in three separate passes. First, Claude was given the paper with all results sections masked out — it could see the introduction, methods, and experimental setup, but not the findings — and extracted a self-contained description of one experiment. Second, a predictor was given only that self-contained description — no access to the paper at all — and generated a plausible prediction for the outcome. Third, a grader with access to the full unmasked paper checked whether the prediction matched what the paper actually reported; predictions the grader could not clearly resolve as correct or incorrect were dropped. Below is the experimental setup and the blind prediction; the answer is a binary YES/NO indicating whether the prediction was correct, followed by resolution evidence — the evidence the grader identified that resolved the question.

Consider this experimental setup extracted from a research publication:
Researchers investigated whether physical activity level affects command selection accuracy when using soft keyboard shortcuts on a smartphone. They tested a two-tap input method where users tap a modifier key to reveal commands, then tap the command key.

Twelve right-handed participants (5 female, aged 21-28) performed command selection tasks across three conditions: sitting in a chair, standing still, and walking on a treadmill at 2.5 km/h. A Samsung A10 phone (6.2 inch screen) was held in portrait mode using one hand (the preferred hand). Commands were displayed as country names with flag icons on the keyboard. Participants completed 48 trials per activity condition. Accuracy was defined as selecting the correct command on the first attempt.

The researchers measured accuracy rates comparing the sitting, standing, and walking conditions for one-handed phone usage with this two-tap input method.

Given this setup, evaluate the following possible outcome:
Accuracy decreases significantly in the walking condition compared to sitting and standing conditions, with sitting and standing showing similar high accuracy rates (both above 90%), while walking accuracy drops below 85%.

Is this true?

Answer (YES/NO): NO